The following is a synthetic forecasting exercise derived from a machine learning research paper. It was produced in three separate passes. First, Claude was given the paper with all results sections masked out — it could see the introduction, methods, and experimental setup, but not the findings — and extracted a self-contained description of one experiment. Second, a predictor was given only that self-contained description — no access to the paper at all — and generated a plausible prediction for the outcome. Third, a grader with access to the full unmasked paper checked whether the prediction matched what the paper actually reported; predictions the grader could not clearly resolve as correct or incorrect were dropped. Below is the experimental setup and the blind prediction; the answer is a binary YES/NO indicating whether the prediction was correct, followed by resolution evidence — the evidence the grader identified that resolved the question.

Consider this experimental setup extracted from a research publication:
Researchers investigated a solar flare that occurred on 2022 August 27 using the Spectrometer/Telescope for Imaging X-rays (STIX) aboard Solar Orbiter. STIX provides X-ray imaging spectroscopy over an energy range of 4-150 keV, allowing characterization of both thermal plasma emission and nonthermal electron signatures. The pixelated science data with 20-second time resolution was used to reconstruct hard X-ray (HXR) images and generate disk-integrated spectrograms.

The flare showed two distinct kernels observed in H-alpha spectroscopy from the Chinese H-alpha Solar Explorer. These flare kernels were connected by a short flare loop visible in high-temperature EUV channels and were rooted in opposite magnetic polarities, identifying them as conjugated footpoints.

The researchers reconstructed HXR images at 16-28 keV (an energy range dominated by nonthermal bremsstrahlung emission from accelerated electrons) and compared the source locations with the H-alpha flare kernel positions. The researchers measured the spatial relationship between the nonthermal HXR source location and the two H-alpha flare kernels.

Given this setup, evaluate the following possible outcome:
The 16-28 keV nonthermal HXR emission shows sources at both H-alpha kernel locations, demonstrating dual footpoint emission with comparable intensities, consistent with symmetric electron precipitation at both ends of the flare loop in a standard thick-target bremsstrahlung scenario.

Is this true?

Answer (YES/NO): NO